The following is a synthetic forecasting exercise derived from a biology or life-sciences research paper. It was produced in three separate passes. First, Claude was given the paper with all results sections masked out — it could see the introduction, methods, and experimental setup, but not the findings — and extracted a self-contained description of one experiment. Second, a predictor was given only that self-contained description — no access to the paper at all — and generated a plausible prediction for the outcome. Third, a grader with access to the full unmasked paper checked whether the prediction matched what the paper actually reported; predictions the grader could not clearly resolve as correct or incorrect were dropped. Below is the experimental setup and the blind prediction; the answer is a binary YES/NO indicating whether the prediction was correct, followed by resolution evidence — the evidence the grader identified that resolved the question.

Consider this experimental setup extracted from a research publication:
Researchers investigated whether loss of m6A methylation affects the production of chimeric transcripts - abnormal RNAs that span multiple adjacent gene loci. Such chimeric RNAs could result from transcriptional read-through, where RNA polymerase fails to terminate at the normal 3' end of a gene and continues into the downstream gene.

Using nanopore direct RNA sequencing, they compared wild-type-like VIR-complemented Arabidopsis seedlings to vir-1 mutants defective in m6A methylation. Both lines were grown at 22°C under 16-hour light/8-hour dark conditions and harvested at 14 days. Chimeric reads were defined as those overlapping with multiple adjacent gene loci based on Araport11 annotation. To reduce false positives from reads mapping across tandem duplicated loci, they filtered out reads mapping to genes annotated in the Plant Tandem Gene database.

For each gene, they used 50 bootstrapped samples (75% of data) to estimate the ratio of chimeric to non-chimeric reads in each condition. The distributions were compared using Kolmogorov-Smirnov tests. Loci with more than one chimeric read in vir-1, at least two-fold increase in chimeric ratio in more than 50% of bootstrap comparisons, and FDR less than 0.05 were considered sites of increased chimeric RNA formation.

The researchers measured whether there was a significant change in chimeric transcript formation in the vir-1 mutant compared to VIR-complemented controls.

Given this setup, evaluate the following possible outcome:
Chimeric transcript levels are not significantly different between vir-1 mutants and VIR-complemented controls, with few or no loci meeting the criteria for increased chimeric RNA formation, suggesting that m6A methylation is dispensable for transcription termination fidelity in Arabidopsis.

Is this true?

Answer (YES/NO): NO